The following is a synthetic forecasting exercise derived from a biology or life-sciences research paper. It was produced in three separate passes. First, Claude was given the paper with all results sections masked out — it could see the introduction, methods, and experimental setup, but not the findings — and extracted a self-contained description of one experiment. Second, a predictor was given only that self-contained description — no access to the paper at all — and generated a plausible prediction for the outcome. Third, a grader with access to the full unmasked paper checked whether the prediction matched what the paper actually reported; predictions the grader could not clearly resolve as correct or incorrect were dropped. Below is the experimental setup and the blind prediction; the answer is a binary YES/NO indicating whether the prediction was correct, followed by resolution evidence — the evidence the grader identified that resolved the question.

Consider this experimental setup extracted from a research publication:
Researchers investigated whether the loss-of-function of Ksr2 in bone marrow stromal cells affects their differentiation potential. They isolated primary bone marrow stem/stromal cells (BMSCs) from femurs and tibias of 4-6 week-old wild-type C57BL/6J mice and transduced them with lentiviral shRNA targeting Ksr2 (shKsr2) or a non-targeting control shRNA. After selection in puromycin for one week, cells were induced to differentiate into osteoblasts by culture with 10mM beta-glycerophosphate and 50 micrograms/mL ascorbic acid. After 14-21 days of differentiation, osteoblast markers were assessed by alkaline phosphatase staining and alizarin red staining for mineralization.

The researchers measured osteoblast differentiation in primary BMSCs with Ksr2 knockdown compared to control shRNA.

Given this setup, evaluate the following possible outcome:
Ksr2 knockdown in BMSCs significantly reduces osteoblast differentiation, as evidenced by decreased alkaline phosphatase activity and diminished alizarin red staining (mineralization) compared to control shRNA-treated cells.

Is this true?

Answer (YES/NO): NO